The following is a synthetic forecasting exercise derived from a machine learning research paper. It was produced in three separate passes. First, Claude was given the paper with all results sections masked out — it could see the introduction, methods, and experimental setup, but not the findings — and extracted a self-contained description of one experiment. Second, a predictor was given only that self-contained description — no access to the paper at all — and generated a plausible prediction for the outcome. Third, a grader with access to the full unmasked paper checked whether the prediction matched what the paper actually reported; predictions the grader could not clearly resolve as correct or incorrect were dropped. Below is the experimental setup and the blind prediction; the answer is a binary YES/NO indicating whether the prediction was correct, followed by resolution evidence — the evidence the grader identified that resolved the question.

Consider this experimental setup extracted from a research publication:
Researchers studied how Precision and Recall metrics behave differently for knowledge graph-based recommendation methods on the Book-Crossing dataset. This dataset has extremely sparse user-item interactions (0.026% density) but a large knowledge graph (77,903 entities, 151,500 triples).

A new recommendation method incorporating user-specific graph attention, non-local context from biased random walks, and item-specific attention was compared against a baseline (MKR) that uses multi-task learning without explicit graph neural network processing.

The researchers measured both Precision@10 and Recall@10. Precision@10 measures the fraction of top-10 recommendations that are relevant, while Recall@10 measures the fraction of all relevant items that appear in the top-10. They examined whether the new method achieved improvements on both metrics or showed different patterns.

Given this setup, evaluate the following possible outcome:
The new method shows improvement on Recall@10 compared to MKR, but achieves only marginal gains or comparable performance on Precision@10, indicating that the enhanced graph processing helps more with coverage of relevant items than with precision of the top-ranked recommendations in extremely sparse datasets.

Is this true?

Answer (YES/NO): NO